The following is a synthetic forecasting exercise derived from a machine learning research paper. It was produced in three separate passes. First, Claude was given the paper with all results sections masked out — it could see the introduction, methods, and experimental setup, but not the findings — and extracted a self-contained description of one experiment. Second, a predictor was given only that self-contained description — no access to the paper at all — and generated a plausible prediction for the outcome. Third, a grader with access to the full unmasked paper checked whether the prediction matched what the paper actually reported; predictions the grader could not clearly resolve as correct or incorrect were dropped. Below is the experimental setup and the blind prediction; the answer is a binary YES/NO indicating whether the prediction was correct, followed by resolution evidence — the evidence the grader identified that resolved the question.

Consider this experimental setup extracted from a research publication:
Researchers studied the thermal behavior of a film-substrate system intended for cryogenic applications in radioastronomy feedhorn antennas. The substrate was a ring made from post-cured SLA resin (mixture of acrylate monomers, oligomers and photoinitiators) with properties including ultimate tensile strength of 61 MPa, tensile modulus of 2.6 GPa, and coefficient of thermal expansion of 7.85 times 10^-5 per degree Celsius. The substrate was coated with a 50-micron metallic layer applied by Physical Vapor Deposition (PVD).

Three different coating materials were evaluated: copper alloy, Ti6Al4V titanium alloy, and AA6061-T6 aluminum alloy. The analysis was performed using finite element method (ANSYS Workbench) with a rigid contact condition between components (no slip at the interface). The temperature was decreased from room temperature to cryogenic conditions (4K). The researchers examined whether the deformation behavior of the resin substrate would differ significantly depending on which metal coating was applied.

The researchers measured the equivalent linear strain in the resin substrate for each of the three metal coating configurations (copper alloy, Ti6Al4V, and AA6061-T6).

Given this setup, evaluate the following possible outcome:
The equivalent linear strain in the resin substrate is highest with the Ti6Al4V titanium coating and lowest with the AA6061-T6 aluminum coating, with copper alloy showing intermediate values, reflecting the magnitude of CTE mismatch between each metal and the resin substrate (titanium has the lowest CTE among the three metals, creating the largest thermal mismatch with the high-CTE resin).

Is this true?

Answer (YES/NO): NO